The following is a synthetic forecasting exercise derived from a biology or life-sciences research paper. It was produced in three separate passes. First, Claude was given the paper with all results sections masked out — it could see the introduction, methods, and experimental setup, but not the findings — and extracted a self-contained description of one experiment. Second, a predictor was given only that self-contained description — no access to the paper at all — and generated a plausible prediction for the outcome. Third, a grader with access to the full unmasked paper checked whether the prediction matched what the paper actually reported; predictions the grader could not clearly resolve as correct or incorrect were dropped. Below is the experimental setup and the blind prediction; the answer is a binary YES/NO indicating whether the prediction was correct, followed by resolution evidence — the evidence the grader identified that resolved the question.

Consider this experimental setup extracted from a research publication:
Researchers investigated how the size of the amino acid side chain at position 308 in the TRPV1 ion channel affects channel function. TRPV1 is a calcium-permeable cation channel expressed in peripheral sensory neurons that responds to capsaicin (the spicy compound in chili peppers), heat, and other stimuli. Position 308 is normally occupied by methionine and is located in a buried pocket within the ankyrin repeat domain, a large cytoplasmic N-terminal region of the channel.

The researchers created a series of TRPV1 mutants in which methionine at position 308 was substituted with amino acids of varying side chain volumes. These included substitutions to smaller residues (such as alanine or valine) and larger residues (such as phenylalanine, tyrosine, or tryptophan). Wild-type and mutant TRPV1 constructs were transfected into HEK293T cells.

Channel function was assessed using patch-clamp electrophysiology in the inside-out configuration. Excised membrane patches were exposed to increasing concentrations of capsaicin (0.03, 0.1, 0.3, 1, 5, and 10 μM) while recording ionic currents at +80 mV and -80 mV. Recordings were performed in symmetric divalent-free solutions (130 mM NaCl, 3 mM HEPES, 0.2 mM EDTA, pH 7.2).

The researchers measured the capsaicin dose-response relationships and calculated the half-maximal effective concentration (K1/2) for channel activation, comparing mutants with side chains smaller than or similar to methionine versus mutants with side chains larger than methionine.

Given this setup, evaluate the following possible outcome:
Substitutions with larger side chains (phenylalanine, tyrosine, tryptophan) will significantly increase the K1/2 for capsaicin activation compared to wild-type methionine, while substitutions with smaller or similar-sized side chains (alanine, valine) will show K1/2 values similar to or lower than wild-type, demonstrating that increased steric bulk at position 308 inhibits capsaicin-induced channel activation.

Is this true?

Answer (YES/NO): NO